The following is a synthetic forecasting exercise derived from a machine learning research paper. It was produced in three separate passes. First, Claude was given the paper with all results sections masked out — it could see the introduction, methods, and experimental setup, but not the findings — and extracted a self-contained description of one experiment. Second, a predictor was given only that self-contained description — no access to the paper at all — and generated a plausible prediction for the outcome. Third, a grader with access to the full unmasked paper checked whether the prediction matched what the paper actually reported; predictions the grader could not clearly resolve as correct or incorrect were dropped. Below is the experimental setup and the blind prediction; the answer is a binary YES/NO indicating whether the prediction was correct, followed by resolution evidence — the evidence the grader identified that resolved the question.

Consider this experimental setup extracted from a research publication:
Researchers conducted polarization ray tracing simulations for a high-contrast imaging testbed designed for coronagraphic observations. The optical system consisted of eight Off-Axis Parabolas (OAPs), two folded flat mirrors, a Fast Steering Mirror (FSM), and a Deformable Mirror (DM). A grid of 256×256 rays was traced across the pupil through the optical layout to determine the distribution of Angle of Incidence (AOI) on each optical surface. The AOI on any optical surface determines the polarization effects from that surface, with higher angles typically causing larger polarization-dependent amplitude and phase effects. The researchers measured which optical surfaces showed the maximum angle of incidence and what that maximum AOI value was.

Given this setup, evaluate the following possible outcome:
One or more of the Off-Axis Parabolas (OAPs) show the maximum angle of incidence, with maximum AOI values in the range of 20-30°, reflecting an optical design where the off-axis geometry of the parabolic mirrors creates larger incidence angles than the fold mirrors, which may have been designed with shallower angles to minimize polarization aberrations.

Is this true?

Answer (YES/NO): NO